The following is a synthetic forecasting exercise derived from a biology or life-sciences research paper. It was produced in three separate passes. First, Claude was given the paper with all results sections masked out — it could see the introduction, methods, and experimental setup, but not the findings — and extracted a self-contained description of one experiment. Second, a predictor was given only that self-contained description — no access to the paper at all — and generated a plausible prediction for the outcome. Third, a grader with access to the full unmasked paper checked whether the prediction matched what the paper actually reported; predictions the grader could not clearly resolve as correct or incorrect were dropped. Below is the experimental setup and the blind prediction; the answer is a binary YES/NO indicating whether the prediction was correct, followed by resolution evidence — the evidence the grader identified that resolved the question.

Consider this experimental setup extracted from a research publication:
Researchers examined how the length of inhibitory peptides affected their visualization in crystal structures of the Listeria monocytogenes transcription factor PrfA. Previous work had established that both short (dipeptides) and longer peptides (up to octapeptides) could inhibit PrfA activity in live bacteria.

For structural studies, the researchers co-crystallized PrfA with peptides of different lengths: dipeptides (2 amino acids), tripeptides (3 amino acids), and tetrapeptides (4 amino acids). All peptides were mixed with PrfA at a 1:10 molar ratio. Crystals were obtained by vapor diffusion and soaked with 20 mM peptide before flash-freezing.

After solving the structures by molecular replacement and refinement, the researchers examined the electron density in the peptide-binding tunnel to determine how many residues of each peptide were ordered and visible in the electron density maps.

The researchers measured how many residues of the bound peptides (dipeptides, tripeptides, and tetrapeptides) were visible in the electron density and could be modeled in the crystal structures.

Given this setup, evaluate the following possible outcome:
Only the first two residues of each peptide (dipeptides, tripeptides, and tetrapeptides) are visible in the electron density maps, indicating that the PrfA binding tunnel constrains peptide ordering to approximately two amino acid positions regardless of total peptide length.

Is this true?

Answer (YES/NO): NO